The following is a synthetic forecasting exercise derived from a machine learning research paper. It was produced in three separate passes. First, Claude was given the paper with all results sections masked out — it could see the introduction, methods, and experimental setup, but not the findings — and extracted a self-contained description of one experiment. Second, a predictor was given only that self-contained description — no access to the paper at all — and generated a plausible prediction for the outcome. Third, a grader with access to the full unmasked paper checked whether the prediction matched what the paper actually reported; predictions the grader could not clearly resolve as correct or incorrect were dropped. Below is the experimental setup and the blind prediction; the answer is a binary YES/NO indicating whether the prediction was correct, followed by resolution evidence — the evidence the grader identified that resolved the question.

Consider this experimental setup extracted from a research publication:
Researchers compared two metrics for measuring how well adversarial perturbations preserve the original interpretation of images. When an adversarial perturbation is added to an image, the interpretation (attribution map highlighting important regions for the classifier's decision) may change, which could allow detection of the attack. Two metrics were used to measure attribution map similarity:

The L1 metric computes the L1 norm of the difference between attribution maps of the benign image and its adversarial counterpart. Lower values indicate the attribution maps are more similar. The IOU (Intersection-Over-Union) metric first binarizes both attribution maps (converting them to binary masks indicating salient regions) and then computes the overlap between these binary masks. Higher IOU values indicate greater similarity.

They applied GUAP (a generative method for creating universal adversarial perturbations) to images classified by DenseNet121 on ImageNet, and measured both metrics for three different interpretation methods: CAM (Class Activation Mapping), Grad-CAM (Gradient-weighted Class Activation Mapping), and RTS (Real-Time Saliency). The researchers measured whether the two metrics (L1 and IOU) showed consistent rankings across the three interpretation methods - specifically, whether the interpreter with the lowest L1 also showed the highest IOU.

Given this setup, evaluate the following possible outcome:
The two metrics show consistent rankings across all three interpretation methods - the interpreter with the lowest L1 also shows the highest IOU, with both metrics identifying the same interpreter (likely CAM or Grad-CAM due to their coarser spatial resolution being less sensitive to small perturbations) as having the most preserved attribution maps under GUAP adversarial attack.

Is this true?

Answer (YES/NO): NO